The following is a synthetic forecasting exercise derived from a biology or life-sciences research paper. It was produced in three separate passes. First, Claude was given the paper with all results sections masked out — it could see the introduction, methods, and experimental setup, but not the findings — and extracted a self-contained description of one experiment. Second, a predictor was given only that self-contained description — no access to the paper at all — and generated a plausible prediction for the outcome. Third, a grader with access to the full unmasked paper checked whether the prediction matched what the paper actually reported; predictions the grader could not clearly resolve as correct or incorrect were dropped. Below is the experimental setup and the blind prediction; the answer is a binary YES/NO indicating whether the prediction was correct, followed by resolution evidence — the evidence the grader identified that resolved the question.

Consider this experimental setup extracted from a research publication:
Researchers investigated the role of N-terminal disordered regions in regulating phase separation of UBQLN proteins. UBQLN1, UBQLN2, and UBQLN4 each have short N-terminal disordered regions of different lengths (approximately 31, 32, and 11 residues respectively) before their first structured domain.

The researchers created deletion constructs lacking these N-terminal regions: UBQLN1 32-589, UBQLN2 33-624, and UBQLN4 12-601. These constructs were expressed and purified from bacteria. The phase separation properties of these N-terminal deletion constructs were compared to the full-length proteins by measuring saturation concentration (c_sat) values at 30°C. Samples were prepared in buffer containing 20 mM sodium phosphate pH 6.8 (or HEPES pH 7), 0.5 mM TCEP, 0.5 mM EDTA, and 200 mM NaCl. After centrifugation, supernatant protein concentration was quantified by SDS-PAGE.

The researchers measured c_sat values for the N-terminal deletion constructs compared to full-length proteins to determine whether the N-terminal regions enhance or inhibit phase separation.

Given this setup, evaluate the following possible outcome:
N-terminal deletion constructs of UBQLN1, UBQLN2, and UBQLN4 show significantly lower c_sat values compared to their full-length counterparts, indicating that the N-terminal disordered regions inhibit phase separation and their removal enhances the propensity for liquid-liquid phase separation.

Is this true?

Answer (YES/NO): YES